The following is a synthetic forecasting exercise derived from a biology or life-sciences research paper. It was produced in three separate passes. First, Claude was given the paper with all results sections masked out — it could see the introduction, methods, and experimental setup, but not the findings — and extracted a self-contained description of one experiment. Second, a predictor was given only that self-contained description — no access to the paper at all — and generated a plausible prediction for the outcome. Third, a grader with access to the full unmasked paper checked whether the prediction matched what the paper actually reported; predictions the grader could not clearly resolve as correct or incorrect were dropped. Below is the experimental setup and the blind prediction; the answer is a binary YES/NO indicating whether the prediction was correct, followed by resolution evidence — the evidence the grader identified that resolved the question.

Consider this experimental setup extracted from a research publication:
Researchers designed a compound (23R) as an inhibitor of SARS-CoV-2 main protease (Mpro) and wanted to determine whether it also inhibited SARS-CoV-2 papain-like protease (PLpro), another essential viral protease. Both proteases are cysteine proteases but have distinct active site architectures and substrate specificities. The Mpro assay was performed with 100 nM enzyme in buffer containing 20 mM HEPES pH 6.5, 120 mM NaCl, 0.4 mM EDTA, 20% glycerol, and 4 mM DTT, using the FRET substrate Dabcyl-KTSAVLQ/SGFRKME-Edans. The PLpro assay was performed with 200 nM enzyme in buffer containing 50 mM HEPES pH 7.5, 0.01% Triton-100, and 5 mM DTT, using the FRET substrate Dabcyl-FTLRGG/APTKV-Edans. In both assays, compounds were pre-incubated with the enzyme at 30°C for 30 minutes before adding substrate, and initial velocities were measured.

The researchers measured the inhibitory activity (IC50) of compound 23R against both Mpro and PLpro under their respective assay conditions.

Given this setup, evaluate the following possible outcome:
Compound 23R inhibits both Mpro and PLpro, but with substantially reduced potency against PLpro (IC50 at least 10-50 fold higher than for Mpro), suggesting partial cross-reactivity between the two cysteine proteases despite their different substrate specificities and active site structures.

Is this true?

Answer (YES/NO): NO